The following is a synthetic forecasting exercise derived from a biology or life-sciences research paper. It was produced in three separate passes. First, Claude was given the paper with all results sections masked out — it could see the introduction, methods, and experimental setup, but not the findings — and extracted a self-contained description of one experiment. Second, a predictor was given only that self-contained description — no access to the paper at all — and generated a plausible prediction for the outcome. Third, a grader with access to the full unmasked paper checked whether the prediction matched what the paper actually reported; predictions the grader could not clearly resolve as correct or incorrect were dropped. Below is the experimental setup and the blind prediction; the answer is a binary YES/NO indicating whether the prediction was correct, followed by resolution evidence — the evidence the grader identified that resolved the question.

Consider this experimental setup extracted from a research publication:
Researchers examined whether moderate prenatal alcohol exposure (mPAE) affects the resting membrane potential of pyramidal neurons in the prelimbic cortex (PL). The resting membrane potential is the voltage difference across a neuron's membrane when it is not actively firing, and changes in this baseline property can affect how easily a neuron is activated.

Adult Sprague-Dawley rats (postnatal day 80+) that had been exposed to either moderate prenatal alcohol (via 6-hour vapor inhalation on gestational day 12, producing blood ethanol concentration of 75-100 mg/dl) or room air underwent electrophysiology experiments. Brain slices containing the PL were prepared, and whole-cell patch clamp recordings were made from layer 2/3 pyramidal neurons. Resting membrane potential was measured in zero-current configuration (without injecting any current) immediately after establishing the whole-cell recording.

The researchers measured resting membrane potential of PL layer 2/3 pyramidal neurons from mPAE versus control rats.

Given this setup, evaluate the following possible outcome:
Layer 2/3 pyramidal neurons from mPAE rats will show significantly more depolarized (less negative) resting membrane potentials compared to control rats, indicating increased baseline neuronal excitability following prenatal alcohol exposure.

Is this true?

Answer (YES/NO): NO